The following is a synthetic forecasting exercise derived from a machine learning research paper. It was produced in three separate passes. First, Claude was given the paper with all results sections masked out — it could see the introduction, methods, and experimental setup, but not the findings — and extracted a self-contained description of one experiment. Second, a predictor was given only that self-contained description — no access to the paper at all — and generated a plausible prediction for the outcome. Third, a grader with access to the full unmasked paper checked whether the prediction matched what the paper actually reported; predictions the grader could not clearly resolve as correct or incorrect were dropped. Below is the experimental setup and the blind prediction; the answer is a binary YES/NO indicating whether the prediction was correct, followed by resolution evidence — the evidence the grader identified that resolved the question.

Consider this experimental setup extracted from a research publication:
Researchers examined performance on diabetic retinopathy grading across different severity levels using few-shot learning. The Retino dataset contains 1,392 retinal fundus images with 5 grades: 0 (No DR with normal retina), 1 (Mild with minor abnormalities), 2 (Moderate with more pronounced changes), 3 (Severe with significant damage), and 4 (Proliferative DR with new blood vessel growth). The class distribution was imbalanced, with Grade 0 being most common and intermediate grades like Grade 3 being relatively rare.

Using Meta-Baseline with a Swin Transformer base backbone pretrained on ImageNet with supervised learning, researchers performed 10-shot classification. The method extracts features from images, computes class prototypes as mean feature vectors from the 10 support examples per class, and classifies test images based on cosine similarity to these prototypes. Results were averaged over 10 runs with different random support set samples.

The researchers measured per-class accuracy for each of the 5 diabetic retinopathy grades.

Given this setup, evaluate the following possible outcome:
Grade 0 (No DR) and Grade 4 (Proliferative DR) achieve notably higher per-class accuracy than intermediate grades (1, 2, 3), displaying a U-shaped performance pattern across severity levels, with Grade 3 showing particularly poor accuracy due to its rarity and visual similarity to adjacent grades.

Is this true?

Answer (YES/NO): NO